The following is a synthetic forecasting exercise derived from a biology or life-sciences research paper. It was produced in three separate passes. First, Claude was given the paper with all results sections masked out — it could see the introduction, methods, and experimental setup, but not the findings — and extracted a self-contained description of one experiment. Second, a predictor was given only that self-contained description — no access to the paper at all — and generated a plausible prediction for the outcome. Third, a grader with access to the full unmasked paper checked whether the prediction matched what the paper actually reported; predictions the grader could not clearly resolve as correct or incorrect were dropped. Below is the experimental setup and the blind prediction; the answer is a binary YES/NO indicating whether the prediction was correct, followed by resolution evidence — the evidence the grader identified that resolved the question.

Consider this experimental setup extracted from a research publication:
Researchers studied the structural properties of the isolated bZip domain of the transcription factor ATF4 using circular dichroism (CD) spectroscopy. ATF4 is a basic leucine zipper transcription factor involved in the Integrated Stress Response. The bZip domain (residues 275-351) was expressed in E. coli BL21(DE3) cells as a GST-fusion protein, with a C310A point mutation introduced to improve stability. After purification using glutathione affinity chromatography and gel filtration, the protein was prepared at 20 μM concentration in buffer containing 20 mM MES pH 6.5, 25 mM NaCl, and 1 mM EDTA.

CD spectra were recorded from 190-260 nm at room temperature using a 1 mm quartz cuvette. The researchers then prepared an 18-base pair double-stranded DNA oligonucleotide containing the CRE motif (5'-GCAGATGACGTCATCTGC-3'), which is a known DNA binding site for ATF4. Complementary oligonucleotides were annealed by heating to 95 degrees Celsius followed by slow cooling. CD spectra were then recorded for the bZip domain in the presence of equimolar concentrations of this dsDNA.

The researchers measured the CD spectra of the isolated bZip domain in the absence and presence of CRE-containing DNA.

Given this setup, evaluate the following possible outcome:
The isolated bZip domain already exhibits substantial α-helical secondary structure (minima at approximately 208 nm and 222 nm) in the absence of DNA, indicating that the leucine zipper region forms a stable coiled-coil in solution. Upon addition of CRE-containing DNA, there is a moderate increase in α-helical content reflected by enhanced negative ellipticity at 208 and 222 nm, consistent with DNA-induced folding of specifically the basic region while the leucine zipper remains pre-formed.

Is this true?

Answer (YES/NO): NO